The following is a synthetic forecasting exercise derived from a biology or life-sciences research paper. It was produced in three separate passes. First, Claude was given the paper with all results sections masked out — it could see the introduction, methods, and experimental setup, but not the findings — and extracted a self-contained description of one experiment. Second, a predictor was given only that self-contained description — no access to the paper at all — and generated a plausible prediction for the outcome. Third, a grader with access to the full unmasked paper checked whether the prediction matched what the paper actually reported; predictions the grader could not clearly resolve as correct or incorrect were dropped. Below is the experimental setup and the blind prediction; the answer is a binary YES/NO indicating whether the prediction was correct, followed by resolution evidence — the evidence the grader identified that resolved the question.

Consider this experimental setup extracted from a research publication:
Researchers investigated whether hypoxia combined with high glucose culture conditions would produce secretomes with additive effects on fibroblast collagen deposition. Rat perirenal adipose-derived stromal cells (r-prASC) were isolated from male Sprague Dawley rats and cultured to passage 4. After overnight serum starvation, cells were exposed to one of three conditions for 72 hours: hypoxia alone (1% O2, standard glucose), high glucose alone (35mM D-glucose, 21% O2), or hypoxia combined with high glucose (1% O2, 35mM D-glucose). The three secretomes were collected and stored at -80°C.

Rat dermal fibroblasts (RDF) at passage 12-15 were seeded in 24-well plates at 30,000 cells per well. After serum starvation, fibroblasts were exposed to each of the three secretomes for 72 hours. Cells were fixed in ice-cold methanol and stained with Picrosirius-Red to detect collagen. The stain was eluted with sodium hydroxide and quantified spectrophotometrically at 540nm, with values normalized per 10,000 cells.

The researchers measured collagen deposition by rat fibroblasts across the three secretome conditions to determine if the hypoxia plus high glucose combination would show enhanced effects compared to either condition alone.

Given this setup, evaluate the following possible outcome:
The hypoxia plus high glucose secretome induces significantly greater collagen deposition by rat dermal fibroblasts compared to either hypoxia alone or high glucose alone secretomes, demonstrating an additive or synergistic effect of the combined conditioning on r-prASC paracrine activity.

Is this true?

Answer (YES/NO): NO